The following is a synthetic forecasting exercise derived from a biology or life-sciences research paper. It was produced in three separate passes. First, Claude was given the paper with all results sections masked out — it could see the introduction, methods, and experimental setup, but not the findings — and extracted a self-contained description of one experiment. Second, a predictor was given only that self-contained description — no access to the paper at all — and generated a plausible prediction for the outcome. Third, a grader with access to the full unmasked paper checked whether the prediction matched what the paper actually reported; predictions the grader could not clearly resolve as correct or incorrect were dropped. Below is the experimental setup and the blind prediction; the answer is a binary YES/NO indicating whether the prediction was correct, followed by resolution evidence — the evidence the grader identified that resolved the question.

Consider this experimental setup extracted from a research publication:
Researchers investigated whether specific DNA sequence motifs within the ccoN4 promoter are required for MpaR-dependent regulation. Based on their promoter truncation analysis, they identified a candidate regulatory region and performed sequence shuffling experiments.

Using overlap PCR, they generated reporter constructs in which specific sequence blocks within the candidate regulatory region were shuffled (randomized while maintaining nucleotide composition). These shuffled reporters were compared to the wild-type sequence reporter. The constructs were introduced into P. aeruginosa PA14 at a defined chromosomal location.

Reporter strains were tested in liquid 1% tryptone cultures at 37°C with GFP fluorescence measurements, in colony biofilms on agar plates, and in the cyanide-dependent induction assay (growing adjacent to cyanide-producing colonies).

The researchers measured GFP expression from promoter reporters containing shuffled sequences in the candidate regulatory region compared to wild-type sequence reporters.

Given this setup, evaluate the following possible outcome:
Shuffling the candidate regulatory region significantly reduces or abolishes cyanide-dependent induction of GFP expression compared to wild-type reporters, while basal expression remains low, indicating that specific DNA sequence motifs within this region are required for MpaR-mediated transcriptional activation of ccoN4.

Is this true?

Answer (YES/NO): YES